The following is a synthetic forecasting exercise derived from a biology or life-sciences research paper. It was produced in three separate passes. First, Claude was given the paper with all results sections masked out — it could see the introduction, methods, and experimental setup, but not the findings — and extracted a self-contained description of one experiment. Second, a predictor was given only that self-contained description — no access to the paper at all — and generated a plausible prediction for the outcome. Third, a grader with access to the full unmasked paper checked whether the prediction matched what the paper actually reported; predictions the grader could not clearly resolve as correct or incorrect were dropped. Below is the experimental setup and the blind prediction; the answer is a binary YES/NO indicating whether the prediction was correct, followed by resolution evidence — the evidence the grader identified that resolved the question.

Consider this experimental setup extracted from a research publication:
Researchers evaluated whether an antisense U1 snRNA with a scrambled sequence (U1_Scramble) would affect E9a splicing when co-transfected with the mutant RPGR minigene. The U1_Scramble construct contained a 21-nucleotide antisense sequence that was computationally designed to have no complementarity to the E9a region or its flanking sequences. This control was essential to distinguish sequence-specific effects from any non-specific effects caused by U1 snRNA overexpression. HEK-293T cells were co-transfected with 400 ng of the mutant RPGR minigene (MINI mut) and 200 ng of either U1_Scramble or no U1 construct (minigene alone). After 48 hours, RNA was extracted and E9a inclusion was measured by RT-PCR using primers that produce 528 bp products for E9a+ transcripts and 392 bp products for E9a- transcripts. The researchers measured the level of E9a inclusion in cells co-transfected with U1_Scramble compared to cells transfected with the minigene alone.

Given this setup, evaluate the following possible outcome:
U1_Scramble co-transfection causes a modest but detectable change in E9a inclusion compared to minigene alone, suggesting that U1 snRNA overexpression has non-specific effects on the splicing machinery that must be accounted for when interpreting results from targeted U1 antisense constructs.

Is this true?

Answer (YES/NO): NO